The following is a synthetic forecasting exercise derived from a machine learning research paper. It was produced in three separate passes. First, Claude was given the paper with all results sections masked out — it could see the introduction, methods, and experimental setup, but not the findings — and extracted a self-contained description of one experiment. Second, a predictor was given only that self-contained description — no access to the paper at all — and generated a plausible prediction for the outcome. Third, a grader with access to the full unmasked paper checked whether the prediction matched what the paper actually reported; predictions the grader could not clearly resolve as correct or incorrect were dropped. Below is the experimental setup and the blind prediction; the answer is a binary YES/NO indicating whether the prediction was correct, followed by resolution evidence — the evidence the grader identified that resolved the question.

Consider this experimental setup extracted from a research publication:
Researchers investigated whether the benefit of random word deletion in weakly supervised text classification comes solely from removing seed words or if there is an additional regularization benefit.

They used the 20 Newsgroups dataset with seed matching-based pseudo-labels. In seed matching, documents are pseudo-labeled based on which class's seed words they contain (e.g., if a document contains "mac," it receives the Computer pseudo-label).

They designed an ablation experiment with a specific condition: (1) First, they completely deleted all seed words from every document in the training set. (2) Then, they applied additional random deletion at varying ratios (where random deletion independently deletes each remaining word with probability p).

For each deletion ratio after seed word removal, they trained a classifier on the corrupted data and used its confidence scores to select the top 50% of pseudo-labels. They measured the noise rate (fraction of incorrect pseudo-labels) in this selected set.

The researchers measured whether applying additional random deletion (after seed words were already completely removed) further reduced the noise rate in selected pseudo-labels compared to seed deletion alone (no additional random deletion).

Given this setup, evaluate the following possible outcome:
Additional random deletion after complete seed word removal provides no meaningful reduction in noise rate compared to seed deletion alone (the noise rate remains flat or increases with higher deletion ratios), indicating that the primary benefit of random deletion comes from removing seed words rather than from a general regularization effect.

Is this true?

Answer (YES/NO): NO